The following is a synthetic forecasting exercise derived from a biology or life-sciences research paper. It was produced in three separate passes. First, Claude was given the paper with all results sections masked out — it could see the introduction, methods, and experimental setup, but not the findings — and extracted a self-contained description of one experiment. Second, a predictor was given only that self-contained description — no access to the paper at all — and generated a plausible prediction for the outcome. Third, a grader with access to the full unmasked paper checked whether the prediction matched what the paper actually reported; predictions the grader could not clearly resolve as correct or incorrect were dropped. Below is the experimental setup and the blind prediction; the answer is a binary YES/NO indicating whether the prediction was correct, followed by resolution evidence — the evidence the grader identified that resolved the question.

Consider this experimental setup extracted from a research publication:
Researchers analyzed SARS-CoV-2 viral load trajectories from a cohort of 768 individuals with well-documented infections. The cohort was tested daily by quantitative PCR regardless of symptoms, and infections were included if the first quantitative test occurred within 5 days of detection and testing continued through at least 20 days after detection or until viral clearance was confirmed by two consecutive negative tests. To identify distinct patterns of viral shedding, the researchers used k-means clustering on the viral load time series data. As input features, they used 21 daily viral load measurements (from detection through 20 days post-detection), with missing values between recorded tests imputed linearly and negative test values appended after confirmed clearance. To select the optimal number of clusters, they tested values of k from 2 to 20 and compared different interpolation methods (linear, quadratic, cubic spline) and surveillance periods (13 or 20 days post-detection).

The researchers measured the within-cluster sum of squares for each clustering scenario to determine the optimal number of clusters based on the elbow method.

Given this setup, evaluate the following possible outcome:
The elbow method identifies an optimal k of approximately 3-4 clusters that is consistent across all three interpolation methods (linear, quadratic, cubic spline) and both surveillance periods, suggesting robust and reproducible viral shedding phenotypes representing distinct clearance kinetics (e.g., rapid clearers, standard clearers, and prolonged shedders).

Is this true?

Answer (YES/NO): NO